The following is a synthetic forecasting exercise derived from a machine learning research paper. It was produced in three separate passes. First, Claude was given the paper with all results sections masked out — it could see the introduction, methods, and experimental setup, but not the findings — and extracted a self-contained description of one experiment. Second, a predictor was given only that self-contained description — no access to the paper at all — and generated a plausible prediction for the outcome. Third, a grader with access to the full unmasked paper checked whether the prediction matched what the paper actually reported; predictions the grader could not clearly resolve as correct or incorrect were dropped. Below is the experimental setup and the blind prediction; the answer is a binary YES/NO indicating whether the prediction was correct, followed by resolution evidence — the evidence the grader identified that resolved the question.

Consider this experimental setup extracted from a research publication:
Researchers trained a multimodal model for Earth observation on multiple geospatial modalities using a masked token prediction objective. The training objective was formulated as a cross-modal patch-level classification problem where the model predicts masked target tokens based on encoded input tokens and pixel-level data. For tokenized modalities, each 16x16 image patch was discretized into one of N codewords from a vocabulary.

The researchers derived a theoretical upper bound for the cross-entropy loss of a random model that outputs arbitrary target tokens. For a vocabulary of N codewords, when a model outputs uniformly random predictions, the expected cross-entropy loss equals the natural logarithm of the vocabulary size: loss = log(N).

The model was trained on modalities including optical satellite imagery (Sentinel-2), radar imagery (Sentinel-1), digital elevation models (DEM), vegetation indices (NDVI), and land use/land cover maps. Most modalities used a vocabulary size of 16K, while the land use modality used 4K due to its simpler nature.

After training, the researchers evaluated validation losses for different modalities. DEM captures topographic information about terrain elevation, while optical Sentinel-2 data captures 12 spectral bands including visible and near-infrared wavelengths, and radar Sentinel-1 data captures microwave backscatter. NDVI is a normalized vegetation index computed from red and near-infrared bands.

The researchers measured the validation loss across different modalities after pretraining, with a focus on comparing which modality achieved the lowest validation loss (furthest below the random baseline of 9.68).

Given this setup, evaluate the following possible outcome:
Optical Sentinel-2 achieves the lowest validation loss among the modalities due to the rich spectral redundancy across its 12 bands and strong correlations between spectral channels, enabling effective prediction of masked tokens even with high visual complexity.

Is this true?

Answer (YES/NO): NO